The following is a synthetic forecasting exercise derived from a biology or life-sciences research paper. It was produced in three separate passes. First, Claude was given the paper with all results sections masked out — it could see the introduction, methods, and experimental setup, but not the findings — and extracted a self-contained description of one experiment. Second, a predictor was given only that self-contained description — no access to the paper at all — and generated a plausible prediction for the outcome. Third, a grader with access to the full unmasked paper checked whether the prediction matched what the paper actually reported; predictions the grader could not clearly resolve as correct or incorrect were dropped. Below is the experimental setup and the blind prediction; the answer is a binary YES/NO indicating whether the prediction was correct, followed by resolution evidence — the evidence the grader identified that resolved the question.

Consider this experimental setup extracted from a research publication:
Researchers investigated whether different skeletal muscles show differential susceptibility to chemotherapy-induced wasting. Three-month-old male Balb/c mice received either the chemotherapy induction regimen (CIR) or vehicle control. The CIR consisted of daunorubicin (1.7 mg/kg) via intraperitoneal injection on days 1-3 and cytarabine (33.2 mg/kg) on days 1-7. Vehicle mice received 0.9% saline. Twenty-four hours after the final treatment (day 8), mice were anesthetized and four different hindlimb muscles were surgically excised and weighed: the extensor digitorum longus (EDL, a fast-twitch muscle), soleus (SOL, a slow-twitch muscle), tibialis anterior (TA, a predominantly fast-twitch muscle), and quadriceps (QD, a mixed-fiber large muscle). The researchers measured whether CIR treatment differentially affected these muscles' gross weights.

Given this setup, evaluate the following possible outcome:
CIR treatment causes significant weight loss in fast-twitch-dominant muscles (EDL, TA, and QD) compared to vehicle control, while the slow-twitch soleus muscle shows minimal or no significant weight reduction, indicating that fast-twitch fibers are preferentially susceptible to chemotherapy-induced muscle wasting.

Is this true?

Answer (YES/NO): NO